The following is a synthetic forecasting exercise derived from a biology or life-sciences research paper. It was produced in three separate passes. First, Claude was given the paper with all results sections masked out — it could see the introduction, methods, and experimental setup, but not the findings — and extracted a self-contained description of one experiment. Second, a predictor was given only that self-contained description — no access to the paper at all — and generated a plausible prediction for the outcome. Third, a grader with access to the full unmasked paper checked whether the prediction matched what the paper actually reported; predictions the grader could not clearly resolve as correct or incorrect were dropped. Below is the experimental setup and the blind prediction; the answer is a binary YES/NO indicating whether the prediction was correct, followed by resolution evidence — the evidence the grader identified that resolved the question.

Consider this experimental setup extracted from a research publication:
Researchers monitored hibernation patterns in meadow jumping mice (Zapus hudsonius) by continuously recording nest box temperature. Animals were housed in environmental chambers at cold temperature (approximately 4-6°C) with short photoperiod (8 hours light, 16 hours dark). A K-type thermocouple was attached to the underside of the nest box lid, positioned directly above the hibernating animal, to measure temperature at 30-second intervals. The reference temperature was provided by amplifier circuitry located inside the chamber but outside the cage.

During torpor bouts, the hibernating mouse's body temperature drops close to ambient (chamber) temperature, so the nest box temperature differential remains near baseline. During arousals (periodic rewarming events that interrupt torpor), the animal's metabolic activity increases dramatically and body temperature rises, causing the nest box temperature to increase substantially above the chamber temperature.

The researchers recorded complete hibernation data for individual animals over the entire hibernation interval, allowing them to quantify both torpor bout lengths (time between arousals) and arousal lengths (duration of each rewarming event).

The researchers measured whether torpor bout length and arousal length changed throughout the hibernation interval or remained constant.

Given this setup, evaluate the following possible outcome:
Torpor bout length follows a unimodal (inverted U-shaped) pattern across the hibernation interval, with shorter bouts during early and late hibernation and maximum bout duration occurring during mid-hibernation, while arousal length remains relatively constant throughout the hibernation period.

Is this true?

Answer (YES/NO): YES